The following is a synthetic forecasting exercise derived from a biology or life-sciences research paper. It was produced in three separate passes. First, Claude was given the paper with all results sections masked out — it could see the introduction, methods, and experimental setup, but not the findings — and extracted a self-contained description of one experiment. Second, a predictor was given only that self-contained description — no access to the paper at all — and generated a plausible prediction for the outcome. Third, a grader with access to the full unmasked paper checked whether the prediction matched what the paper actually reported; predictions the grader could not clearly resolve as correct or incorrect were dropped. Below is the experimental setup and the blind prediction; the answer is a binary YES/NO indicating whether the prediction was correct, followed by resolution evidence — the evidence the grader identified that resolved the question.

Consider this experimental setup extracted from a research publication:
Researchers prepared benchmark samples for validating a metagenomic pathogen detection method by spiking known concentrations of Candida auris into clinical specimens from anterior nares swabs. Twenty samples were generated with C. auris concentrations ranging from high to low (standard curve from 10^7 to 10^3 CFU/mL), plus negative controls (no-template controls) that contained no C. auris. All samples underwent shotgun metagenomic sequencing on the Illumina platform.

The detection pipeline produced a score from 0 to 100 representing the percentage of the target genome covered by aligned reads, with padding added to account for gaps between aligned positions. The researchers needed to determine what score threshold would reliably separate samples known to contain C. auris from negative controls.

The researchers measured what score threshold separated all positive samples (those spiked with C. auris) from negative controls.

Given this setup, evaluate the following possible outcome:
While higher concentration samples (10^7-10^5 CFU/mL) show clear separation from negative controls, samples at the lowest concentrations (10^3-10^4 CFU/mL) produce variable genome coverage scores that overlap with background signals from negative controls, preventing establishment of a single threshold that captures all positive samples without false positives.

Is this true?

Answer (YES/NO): NO